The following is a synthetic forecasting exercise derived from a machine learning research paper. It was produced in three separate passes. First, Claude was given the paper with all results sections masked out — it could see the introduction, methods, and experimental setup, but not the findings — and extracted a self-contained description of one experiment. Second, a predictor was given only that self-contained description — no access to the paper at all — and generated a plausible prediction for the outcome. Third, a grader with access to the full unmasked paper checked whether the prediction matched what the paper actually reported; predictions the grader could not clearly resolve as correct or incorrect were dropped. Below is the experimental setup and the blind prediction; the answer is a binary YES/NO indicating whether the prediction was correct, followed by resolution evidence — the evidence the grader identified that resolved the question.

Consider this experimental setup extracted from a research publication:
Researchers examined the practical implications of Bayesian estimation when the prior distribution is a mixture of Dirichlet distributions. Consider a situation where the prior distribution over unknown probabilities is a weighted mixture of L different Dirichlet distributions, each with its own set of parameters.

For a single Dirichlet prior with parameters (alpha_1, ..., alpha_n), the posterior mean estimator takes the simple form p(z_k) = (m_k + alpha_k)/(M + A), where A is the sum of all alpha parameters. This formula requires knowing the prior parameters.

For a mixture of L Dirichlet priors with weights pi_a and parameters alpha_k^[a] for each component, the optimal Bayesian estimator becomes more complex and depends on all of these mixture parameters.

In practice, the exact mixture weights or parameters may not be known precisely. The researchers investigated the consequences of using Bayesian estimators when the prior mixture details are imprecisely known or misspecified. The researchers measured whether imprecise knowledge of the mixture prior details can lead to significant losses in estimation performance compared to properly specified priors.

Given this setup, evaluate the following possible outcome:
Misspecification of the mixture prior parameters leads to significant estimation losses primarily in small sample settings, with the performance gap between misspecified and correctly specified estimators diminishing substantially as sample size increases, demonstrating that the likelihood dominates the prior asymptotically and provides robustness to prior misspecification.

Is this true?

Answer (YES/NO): NO